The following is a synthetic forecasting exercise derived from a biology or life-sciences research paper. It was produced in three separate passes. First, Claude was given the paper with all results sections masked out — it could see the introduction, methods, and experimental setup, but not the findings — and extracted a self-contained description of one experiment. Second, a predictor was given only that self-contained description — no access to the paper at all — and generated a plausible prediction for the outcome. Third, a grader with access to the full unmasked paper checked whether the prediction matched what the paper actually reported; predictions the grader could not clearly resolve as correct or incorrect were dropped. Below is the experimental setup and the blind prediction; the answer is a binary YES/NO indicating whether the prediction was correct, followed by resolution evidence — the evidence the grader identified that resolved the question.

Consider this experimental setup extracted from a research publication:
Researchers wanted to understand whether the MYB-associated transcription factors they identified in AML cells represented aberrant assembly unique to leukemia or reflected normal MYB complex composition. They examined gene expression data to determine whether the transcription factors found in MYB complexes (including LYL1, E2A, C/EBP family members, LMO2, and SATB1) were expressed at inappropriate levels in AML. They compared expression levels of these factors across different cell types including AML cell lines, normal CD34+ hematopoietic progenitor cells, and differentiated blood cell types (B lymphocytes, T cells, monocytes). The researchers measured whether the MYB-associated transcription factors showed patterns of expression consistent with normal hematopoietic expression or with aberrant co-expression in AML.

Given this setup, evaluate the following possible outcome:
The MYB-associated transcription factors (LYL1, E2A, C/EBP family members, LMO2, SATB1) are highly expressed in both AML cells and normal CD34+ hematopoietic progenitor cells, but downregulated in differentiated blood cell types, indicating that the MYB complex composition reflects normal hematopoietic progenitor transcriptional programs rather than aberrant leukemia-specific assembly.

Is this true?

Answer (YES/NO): NO